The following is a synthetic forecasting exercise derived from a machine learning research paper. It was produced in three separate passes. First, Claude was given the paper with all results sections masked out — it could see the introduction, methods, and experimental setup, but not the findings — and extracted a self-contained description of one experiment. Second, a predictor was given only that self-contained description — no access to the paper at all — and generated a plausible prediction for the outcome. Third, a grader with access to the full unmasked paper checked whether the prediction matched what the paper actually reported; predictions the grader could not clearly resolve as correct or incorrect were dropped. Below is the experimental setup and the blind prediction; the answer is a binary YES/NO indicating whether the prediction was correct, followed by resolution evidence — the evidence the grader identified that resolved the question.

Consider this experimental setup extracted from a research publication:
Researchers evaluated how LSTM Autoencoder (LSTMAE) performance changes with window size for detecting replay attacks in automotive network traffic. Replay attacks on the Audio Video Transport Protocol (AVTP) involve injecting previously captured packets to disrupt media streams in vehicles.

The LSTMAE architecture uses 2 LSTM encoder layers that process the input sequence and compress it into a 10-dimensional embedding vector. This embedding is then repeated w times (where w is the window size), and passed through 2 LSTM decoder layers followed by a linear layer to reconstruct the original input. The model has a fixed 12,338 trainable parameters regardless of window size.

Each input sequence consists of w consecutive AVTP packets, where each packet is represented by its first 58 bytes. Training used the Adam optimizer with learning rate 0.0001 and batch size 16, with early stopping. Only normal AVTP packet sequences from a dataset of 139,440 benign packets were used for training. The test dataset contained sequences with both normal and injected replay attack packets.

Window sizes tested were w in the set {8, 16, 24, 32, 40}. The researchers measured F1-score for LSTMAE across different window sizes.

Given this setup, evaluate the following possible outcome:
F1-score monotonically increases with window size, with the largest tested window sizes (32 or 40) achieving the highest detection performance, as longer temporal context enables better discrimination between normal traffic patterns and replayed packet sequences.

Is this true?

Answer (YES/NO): YES